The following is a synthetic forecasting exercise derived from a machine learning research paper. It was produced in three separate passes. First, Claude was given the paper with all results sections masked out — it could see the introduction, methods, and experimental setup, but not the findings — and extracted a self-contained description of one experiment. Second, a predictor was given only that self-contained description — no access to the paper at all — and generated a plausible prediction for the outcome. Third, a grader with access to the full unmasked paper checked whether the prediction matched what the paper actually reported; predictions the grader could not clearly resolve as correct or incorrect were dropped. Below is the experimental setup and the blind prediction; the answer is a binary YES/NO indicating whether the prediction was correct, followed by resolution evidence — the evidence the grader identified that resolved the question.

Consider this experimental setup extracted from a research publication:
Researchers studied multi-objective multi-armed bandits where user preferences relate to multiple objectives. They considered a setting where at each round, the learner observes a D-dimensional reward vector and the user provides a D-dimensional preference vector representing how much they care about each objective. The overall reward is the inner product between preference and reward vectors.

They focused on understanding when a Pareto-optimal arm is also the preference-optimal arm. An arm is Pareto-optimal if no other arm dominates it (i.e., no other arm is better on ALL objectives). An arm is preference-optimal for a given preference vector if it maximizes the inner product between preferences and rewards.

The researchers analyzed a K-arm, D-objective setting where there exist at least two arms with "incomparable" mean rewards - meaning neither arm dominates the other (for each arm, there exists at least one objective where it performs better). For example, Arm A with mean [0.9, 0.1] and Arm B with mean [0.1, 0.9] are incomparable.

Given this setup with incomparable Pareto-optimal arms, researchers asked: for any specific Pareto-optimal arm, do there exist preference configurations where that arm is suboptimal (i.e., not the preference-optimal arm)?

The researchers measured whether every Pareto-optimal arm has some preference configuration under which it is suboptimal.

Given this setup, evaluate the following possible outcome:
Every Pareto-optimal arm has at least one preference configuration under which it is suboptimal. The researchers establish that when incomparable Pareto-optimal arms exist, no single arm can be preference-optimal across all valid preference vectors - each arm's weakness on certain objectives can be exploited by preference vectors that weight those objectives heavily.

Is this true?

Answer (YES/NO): YES